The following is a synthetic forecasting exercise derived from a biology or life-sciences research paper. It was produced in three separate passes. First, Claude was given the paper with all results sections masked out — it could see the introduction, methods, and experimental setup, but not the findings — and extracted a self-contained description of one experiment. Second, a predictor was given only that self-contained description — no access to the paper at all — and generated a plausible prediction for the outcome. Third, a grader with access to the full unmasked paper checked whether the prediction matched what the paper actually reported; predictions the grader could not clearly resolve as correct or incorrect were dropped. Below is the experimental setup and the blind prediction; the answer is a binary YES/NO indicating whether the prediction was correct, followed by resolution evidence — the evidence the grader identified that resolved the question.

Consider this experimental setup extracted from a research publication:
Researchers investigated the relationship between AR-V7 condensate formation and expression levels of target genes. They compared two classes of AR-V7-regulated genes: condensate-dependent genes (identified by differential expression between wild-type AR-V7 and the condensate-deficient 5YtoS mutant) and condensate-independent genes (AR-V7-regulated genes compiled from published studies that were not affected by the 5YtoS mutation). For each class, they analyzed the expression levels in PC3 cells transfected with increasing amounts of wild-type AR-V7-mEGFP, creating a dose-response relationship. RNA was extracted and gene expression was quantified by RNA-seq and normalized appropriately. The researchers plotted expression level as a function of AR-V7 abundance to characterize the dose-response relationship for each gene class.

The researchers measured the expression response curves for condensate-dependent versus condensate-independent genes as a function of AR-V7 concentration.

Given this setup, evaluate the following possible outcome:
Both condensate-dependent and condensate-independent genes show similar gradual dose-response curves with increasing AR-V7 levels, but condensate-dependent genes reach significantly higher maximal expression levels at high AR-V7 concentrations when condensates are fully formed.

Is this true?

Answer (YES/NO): NO